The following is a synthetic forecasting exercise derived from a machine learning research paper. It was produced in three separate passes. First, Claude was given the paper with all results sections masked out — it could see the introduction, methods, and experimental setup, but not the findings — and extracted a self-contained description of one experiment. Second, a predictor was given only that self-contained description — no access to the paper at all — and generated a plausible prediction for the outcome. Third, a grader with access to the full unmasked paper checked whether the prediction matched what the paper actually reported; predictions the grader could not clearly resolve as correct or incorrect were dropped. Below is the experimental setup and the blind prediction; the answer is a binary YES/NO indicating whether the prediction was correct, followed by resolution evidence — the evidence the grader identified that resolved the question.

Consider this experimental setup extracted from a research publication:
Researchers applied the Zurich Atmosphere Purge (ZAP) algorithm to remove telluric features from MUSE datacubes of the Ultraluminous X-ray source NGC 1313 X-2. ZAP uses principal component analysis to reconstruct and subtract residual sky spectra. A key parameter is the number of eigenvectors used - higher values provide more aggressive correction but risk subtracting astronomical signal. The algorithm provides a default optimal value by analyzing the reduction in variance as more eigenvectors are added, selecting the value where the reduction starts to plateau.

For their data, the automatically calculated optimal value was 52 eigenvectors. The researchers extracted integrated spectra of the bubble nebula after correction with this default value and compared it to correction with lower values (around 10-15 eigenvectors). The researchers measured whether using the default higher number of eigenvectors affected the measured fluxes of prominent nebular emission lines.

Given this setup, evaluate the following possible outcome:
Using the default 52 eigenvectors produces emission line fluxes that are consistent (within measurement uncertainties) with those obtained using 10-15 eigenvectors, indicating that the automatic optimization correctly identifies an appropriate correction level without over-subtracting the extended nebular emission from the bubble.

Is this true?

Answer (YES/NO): NO